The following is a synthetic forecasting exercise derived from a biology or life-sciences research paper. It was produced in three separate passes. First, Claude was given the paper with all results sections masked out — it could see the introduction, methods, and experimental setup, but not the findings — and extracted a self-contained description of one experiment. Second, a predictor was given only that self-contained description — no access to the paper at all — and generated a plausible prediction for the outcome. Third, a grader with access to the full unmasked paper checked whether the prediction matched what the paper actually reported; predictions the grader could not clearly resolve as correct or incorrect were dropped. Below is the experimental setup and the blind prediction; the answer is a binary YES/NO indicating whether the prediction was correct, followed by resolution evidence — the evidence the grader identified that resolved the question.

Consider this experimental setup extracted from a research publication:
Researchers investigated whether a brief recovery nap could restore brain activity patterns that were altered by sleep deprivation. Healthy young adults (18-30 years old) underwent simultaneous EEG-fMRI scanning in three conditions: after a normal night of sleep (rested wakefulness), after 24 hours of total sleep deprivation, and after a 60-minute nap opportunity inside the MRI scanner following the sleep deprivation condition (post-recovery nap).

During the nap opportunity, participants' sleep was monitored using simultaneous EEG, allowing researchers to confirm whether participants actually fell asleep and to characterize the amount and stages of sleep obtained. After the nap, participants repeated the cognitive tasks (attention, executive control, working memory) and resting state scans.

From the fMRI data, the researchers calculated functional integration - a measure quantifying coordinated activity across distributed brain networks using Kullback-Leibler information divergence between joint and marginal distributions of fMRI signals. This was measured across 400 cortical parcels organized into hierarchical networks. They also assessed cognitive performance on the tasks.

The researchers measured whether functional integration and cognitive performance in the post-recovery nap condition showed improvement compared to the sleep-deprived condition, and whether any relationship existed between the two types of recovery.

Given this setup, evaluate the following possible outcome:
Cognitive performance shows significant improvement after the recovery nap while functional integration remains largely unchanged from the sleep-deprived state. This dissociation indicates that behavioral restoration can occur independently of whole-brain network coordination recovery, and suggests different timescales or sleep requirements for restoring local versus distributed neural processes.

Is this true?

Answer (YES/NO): NO